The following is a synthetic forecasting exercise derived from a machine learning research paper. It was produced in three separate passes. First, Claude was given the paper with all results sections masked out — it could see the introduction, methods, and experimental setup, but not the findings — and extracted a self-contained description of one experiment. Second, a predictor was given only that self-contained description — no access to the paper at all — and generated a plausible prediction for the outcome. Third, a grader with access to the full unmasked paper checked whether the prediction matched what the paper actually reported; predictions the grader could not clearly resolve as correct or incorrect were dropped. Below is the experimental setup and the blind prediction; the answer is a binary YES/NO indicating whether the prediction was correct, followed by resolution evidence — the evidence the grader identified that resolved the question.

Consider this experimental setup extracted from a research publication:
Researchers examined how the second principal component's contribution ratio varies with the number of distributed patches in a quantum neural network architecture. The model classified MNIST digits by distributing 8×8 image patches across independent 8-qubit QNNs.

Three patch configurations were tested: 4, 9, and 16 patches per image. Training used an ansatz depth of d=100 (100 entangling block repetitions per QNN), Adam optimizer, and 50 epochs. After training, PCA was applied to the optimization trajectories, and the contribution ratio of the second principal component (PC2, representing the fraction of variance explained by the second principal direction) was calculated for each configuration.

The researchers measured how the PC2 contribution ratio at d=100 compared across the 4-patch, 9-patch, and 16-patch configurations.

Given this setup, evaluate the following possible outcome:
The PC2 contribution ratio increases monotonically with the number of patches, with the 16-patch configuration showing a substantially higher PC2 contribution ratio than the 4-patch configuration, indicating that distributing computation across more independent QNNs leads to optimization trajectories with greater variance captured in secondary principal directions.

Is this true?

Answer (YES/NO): NO